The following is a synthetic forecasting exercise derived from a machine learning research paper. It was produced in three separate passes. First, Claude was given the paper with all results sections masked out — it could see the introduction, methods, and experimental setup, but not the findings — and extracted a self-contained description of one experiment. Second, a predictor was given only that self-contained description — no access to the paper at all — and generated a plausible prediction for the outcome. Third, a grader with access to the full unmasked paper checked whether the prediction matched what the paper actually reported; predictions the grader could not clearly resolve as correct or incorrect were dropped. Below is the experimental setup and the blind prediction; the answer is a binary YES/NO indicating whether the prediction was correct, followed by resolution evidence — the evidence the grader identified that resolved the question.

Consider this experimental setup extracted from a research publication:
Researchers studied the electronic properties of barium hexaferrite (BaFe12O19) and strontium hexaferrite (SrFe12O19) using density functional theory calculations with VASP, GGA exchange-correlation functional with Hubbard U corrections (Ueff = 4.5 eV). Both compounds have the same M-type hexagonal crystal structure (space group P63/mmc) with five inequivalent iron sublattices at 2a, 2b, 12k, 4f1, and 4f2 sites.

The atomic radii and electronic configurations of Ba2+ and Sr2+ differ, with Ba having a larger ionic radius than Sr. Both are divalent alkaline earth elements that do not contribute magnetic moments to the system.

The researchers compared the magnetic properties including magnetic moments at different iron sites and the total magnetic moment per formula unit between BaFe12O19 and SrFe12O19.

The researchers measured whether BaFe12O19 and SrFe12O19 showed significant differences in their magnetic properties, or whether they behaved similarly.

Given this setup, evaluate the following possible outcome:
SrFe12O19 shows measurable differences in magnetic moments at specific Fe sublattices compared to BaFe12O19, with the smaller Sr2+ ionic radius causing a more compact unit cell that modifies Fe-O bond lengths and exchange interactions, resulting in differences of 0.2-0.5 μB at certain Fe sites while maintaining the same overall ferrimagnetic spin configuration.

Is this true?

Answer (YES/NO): NO